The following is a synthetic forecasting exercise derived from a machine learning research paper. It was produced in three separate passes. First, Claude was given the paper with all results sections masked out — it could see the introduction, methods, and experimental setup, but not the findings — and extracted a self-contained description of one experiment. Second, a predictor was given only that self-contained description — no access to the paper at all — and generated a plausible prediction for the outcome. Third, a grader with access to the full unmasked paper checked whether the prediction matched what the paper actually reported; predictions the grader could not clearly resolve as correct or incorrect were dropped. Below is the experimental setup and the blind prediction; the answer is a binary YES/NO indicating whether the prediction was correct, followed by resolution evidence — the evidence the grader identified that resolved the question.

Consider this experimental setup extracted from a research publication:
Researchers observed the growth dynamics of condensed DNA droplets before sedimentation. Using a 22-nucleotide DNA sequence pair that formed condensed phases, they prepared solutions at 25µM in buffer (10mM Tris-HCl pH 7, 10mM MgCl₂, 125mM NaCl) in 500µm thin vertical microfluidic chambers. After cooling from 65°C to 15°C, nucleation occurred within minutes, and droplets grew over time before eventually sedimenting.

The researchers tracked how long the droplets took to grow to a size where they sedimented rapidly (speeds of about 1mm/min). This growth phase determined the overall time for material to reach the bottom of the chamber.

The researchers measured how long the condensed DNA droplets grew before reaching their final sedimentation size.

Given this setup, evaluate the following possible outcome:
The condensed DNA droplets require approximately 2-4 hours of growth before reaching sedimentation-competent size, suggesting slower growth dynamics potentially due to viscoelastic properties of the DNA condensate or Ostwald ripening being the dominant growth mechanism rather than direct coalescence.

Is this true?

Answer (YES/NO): NO